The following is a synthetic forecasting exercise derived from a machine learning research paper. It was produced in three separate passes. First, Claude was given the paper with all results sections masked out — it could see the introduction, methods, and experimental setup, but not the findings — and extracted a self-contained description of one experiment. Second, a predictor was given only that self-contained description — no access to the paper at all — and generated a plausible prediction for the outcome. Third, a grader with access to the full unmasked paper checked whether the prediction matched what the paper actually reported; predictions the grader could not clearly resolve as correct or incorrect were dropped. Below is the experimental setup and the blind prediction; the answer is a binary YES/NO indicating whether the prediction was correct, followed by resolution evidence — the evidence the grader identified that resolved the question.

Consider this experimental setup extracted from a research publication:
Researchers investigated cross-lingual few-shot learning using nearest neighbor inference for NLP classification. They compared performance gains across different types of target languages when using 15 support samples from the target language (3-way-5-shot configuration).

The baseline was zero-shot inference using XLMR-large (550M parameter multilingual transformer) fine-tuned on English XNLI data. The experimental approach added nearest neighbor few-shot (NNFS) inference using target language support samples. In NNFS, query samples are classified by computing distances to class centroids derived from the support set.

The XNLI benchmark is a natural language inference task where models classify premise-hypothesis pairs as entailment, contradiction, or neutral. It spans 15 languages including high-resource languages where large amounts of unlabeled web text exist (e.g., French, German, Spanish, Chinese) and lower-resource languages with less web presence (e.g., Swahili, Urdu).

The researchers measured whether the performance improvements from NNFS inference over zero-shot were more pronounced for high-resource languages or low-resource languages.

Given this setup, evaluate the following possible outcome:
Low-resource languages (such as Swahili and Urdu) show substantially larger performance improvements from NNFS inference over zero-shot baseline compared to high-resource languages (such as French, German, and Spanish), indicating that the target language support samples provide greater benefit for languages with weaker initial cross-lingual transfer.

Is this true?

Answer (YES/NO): YES